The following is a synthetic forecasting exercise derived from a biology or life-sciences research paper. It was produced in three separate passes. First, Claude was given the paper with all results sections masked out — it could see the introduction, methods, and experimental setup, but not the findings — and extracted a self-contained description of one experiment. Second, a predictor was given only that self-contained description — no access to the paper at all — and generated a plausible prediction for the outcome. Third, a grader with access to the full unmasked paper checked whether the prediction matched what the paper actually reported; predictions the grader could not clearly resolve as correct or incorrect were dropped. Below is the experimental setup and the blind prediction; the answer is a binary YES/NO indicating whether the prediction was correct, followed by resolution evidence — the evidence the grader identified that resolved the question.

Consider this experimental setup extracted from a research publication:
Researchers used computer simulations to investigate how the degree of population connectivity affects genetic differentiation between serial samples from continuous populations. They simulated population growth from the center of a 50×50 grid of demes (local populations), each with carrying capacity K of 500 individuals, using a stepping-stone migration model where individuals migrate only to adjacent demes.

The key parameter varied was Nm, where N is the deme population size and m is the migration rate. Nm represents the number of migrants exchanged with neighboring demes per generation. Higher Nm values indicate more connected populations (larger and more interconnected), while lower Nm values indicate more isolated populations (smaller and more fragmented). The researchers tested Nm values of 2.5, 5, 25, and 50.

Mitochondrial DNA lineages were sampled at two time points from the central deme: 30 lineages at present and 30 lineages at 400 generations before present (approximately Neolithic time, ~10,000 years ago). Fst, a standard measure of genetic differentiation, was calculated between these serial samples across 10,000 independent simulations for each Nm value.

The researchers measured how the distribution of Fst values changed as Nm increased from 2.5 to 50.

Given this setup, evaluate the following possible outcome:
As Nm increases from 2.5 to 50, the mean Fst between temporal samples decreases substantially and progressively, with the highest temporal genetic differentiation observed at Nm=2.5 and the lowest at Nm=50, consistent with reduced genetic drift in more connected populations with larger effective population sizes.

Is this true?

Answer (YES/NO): YES